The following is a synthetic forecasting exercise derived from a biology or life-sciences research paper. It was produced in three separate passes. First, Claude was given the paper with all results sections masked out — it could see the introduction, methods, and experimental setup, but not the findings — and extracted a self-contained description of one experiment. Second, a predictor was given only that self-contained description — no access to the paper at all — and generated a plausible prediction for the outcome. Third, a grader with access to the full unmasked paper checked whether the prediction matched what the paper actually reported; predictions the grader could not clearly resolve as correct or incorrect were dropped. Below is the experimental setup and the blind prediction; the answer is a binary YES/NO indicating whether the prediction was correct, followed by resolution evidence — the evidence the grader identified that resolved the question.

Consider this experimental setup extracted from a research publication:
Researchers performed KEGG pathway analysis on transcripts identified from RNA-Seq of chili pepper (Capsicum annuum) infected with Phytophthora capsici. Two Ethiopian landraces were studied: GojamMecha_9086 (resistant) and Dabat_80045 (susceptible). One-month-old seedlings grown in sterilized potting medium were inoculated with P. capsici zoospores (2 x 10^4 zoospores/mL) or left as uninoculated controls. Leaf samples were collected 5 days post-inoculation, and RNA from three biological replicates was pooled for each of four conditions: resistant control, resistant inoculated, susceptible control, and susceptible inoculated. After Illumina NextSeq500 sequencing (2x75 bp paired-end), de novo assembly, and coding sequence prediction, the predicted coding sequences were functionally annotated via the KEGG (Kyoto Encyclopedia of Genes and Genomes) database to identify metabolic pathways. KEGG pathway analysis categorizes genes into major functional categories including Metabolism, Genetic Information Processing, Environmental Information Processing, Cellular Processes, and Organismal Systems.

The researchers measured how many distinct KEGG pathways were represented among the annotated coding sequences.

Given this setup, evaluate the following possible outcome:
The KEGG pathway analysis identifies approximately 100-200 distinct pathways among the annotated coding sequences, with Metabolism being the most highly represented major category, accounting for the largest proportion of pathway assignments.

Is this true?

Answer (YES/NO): NO